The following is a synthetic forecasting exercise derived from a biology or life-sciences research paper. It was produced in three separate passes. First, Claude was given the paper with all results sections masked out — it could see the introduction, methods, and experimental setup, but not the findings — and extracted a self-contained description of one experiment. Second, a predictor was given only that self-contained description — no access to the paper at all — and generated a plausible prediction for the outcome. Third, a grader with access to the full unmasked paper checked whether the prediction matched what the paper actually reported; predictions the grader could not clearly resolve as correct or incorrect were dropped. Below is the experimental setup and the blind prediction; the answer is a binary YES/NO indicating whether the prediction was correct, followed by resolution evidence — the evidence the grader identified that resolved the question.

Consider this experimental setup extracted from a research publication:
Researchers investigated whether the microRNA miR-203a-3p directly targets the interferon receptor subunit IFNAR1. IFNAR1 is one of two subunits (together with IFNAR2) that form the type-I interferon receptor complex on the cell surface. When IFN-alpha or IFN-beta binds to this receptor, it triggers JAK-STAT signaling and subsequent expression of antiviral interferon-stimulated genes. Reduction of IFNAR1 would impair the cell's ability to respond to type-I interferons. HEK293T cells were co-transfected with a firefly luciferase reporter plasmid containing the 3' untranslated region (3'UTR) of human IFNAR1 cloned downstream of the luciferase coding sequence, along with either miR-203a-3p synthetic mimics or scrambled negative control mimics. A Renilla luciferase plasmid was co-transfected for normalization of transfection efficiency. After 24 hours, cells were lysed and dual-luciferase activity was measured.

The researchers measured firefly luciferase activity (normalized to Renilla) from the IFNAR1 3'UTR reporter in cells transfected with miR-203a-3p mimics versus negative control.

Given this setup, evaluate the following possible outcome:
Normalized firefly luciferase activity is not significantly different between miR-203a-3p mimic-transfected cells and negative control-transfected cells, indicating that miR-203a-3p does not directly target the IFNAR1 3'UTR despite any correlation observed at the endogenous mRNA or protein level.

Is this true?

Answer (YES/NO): NO